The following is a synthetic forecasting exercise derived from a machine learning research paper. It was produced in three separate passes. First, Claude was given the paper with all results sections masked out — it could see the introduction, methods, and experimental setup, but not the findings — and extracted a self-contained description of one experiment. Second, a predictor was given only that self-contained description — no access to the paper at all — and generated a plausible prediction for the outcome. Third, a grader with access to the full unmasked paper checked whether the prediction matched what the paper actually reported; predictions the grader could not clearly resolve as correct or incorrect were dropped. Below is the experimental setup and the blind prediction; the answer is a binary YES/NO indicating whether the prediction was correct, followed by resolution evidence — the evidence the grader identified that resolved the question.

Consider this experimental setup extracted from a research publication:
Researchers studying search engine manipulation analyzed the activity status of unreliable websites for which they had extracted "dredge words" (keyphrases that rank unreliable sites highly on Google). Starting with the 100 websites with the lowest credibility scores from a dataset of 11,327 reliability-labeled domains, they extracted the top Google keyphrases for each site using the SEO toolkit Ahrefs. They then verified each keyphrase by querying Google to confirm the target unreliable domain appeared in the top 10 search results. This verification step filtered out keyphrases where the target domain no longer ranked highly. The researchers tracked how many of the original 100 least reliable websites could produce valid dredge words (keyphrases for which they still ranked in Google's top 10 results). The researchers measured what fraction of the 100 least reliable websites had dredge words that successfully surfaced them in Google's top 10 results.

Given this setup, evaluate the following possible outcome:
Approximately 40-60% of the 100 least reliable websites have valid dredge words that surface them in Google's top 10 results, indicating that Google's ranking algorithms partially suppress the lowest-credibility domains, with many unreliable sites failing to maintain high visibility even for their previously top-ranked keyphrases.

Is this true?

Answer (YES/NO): YES